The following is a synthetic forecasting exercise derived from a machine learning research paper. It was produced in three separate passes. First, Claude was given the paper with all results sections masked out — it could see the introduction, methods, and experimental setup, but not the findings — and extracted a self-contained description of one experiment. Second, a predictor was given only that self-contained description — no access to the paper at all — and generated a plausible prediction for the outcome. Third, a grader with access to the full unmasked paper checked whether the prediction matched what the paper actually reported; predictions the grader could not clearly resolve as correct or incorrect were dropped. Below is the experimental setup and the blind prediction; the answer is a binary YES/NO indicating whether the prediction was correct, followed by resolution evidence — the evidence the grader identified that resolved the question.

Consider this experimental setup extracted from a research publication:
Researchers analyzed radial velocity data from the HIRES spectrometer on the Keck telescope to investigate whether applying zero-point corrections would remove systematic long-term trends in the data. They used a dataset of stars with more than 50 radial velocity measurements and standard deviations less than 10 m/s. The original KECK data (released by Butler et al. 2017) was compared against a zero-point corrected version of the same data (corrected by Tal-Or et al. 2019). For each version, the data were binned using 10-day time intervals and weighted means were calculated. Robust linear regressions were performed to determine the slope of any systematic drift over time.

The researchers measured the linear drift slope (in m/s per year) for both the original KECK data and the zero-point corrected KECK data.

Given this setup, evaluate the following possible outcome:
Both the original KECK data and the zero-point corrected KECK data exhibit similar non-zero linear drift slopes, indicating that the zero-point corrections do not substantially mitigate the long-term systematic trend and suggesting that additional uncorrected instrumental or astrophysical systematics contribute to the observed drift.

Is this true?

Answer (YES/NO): YES